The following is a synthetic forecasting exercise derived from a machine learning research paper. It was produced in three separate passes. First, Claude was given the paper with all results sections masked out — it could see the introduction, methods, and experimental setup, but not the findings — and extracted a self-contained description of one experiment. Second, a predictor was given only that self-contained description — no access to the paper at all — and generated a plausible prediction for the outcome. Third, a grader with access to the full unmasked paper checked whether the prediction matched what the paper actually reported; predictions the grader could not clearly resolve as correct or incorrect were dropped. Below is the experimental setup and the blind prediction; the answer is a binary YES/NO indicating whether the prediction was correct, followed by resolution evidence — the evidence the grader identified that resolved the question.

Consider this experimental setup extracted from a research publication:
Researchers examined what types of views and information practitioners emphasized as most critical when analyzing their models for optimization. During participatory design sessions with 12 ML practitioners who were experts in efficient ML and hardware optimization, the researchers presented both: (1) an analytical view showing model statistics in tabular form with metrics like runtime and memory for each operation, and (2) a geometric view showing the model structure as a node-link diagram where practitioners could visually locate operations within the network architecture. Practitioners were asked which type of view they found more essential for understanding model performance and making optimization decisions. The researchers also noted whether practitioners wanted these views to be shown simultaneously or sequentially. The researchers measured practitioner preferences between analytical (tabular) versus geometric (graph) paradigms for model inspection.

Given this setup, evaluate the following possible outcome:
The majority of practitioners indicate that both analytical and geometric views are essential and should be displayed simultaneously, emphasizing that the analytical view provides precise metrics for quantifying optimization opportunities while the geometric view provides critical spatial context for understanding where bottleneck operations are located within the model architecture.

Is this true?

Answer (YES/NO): YES